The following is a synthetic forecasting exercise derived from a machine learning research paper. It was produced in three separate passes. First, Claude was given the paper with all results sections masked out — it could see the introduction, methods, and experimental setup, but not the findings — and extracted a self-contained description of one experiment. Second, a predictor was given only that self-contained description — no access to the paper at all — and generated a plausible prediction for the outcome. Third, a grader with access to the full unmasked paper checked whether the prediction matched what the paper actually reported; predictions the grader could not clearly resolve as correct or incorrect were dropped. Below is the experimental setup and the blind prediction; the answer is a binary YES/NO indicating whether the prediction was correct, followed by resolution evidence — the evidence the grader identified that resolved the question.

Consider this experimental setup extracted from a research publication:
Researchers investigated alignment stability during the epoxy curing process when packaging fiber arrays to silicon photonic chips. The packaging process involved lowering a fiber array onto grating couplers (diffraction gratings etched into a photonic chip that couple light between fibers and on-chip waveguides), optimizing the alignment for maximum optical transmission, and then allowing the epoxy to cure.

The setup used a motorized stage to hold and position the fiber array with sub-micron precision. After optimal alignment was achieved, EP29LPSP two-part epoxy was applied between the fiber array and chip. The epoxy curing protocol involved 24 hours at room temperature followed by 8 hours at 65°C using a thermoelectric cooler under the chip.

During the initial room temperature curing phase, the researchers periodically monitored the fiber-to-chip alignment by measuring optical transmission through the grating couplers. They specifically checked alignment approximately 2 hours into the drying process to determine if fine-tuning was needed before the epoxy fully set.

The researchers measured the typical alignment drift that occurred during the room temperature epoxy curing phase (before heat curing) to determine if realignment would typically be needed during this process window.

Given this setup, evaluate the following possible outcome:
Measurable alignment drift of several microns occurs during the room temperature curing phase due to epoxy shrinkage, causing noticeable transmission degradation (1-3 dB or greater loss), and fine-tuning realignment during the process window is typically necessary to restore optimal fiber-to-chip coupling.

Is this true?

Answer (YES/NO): NO